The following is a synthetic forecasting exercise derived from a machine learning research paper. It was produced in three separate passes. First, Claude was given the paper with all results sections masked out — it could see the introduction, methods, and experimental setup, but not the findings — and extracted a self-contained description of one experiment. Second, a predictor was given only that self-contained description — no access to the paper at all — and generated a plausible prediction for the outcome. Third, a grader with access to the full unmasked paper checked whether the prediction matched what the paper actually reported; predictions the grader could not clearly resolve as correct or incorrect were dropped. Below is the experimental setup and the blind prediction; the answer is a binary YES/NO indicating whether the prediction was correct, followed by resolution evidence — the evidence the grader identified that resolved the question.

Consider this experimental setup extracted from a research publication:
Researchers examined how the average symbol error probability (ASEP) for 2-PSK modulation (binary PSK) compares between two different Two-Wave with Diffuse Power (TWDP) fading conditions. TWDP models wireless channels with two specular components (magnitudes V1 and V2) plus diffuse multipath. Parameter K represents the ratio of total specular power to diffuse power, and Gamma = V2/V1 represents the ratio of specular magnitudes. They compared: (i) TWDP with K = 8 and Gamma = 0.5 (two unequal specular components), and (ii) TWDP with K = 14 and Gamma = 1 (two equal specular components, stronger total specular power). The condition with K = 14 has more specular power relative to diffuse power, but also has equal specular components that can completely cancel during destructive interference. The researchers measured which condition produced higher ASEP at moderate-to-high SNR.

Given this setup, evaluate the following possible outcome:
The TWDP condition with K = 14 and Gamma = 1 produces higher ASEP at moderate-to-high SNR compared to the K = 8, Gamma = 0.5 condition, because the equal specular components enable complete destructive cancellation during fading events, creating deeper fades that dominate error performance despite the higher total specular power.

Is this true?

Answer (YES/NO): YES